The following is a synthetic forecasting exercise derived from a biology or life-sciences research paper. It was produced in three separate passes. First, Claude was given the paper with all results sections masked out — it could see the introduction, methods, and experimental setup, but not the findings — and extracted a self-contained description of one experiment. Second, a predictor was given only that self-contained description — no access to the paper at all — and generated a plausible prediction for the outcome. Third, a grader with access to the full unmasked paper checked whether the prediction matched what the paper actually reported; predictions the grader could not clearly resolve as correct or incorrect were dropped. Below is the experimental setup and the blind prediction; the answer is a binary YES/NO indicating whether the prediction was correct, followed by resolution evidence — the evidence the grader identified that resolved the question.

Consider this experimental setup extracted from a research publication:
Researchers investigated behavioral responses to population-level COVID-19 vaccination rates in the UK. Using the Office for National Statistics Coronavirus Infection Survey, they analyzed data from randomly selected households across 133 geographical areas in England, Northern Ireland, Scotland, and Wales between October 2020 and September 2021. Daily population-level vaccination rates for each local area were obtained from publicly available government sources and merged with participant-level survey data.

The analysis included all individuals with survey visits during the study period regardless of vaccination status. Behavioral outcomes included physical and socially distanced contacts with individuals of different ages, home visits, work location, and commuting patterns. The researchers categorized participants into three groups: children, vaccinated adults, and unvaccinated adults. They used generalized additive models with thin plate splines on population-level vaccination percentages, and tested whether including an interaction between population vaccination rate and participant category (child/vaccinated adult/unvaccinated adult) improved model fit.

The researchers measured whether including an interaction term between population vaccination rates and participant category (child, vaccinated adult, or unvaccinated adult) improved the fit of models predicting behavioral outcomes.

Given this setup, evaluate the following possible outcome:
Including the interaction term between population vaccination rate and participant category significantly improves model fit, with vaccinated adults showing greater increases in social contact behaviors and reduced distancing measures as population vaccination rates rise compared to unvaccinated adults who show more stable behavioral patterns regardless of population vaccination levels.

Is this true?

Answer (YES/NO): NO